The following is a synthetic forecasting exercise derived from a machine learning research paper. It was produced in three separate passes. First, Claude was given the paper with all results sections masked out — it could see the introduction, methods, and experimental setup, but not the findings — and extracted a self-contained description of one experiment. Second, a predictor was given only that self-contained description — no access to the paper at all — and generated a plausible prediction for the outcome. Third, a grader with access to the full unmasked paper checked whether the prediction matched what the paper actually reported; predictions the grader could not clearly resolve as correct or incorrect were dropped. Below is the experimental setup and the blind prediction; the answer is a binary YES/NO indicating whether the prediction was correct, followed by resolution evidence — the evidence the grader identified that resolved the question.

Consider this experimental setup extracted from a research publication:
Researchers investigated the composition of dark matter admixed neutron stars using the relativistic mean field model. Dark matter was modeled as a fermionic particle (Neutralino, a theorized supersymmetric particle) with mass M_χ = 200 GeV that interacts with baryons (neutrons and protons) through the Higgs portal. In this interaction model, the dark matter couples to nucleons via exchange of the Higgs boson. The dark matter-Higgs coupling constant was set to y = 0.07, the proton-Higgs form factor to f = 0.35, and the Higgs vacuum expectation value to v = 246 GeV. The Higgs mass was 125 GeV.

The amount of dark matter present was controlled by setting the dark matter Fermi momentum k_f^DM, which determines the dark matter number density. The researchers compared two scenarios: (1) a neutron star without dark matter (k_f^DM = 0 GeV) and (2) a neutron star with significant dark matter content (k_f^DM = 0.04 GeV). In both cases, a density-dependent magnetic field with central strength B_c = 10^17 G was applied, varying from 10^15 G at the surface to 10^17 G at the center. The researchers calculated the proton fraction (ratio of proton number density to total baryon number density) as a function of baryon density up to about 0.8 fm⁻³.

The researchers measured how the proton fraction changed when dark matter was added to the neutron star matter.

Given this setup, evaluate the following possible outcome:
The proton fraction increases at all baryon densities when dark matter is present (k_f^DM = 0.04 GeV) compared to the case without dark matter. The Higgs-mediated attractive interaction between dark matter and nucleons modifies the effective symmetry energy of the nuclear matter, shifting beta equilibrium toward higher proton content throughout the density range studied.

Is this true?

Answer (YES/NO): NO